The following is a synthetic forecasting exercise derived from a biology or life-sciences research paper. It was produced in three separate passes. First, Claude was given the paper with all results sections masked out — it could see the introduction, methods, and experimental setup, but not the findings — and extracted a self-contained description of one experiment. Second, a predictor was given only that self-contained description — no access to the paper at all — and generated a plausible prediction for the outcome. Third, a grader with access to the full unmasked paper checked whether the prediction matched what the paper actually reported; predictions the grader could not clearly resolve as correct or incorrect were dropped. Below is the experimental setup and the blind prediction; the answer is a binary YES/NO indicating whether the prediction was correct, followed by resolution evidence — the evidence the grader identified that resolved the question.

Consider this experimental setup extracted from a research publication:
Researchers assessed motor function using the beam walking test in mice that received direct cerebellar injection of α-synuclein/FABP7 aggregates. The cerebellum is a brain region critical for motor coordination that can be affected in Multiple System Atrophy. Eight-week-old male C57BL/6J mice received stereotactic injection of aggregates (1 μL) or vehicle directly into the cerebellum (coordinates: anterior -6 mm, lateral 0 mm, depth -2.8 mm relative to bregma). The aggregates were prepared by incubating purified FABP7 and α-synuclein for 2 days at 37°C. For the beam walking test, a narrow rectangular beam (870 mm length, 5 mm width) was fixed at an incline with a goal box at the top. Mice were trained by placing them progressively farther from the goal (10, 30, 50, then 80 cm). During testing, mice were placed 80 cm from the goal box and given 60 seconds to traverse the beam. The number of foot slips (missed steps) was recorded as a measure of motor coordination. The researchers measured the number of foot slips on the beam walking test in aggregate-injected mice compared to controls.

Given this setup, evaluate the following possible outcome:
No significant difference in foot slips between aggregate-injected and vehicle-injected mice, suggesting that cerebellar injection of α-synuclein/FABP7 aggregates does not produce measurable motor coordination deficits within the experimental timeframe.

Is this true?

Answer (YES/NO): NO